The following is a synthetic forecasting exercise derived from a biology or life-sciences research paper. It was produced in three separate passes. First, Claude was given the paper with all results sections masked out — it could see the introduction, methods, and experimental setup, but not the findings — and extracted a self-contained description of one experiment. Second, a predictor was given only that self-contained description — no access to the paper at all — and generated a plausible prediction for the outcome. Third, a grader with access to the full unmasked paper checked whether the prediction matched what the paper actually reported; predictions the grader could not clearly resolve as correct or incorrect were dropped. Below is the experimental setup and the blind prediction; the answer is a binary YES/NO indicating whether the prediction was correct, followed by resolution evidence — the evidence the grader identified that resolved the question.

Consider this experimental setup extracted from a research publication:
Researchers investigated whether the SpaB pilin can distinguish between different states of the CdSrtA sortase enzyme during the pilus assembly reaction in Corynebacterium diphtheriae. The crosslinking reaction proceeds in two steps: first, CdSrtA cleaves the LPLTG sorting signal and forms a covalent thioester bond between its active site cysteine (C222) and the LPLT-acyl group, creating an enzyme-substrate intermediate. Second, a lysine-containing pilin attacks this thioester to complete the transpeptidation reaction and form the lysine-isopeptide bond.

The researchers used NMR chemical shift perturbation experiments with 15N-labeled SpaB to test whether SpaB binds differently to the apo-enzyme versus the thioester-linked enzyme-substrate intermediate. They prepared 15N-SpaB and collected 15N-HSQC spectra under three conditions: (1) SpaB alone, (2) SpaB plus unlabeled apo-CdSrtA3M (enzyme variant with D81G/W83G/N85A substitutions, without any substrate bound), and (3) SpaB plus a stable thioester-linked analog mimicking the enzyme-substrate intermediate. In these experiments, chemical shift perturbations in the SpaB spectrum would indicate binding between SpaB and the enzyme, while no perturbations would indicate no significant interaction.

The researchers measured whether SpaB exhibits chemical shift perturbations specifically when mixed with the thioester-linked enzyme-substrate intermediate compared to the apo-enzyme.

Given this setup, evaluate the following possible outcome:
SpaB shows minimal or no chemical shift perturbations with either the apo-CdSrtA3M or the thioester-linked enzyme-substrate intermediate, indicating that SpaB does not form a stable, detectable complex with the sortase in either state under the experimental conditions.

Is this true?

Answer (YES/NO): NO